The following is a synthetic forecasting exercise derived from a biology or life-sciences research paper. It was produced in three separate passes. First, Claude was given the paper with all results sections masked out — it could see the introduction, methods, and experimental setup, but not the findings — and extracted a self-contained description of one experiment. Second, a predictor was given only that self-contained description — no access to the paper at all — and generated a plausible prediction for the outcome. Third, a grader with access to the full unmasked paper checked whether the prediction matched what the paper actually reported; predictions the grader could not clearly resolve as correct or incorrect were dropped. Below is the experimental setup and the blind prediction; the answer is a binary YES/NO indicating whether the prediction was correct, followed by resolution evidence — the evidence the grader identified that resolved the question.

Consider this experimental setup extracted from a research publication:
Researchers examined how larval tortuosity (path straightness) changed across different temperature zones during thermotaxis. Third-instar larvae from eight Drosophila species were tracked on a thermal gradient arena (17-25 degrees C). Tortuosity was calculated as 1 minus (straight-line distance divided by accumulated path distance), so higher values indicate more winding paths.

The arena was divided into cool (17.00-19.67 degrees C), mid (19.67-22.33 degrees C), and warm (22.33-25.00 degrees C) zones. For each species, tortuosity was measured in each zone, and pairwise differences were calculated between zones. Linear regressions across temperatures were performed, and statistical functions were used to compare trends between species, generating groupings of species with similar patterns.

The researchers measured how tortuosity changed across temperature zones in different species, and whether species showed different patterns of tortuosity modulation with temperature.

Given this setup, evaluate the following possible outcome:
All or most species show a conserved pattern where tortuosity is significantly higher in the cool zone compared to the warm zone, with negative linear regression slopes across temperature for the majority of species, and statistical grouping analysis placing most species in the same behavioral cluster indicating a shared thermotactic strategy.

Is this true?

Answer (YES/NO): NO